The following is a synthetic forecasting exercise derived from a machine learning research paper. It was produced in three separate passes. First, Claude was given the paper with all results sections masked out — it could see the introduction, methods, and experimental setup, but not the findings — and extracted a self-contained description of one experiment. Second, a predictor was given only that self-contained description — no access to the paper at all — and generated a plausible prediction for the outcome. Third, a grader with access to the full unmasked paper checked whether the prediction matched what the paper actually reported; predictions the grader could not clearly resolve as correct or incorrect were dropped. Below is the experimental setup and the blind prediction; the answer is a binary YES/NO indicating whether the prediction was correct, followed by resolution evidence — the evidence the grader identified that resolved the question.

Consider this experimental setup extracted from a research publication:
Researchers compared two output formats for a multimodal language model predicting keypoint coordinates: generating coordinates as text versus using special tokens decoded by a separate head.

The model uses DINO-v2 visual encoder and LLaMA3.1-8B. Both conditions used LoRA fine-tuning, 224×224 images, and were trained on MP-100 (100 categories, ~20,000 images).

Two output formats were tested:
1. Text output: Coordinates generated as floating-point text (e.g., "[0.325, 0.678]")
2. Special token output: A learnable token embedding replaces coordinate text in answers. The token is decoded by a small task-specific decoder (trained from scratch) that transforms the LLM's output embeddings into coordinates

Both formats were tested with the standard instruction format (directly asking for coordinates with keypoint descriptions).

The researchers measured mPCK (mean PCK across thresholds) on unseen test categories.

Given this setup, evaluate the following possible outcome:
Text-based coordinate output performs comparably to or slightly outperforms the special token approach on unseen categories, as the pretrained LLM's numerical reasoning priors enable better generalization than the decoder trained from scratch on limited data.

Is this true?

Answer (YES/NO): YES